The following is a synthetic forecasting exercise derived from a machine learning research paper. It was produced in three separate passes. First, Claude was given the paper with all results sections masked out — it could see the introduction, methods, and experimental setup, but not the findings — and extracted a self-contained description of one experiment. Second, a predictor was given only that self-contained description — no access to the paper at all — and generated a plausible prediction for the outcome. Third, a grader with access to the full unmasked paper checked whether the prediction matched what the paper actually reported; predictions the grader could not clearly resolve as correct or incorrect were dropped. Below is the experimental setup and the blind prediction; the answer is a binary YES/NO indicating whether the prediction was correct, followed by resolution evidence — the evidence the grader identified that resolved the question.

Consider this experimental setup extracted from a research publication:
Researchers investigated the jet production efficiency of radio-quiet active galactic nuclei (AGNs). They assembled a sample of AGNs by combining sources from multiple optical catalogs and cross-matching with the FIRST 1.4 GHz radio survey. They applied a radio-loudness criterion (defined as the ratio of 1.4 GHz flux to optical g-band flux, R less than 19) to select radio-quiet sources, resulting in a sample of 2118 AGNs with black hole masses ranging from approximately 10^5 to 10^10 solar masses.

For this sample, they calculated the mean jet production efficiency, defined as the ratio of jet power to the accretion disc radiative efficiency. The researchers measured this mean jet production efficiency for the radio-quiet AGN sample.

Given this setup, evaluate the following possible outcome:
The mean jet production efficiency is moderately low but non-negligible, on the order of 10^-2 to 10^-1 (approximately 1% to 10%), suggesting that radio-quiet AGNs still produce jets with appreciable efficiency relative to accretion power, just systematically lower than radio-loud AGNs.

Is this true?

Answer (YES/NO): NO